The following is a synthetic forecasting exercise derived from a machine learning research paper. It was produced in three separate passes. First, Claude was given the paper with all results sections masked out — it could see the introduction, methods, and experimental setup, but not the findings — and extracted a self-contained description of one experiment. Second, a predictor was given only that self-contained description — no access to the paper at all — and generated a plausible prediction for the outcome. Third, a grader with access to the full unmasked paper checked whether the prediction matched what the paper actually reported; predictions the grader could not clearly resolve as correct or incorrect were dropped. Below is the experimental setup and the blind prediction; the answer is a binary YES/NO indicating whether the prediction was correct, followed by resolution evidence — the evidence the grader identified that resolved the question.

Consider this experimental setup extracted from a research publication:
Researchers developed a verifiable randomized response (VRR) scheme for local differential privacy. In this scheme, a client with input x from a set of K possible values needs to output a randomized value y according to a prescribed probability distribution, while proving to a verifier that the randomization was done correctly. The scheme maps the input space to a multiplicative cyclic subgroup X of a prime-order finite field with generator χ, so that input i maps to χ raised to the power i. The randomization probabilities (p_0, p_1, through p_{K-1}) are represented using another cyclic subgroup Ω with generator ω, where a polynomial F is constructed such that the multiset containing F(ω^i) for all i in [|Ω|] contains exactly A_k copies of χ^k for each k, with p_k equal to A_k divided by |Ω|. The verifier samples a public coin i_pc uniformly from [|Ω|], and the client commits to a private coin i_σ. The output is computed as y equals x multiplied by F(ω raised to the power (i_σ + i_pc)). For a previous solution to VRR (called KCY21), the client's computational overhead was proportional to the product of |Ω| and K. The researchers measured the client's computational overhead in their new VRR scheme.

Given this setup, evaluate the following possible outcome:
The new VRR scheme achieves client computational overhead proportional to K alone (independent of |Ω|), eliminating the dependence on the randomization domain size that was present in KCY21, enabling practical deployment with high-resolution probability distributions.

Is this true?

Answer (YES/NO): NO